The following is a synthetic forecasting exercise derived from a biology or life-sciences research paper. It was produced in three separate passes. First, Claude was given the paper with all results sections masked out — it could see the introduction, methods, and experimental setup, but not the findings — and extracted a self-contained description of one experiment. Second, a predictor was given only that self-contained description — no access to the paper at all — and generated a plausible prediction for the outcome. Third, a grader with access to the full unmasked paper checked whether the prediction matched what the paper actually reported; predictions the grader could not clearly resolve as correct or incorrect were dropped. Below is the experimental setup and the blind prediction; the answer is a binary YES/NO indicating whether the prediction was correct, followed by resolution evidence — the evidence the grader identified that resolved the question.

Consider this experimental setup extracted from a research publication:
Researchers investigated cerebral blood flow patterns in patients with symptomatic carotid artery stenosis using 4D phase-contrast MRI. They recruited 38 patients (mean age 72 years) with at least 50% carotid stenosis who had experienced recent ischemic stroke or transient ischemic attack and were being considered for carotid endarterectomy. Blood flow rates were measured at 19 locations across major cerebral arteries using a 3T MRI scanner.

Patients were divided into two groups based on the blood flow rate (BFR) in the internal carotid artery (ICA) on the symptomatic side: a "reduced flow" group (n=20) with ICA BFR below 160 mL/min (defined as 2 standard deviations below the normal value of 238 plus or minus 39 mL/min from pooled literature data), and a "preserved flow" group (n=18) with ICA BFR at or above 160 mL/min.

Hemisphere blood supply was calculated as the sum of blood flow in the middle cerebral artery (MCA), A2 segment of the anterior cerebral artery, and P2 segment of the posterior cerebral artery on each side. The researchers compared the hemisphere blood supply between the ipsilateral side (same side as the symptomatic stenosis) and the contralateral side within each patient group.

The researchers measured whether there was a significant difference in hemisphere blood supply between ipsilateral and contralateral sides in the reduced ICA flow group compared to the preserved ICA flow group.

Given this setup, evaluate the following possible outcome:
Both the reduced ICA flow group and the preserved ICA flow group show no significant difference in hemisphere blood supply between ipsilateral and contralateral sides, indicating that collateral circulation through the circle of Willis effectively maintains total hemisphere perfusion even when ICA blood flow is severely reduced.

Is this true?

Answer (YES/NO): NO